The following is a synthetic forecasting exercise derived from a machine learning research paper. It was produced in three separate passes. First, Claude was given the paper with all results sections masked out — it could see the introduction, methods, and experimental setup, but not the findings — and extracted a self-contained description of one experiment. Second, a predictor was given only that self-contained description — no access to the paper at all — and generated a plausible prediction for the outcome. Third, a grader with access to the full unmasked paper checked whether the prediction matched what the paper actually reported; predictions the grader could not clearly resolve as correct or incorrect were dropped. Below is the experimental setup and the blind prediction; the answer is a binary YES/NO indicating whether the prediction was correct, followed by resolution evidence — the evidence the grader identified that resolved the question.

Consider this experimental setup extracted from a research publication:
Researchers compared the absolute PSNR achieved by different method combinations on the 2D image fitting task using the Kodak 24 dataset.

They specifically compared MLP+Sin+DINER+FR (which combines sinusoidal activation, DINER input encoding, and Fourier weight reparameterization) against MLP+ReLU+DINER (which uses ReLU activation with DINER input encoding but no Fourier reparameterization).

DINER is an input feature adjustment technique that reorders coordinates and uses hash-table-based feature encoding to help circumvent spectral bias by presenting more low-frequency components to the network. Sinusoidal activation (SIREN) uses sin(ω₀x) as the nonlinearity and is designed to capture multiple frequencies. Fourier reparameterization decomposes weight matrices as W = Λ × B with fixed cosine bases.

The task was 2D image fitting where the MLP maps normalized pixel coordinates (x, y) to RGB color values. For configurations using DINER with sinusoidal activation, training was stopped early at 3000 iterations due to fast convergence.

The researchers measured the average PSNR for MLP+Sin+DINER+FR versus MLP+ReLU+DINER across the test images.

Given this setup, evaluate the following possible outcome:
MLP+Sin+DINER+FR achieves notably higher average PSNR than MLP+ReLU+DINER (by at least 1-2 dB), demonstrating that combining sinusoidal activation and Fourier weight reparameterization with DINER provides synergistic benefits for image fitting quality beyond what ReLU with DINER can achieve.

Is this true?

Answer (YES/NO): YES